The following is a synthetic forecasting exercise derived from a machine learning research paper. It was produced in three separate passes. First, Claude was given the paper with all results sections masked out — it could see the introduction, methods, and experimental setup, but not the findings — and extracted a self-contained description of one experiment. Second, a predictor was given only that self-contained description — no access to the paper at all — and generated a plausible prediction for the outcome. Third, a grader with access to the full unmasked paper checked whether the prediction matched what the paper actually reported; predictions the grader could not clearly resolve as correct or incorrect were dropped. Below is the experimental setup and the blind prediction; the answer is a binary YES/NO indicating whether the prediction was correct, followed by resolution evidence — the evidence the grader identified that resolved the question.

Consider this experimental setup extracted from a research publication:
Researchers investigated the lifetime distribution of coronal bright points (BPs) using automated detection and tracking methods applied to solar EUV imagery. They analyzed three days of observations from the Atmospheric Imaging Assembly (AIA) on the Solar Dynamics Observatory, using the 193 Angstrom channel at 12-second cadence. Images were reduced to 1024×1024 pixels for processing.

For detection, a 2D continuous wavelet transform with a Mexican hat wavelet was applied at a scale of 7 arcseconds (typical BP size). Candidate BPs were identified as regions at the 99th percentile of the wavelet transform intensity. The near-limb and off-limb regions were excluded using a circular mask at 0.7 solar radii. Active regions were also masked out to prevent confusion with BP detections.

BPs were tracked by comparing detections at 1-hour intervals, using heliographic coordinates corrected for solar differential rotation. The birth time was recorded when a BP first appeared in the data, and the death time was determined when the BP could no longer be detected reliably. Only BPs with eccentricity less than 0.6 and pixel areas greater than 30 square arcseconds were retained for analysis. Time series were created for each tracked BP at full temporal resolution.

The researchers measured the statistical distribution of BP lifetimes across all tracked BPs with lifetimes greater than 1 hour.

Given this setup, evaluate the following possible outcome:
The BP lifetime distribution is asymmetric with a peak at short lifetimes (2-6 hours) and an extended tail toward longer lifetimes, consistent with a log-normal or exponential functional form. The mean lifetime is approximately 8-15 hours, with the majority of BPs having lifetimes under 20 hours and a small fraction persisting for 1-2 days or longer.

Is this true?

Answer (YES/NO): NO